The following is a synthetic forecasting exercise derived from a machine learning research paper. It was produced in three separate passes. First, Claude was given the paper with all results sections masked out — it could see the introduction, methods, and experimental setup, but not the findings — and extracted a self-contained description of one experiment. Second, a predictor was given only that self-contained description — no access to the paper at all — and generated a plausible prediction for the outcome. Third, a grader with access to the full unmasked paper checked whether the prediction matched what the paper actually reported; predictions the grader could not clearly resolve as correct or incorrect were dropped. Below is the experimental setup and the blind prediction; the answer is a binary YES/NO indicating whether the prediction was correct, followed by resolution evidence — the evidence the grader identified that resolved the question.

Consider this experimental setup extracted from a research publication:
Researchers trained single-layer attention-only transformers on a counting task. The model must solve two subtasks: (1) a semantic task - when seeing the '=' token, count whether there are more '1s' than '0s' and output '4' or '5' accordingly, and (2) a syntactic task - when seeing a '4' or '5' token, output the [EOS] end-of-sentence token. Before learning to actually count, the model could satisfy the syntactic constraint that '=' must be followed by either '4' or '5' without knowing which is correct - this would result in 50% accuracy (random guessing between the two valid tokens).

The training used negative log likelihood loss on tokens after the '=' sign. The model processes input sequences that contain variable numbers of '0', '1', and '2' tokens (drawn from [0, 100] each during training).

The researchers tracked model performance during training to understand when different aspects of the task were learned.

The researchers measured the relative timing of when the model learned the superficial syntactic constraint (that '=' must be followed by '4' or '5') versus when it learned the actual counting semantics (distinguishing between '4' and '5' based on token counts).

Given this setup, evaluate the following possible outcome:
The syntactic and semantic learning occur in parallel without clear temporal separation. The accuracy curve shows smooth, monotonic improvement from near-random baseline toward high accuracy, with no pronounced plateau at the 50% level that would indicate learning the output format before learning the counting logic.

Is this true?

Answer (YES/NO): NO